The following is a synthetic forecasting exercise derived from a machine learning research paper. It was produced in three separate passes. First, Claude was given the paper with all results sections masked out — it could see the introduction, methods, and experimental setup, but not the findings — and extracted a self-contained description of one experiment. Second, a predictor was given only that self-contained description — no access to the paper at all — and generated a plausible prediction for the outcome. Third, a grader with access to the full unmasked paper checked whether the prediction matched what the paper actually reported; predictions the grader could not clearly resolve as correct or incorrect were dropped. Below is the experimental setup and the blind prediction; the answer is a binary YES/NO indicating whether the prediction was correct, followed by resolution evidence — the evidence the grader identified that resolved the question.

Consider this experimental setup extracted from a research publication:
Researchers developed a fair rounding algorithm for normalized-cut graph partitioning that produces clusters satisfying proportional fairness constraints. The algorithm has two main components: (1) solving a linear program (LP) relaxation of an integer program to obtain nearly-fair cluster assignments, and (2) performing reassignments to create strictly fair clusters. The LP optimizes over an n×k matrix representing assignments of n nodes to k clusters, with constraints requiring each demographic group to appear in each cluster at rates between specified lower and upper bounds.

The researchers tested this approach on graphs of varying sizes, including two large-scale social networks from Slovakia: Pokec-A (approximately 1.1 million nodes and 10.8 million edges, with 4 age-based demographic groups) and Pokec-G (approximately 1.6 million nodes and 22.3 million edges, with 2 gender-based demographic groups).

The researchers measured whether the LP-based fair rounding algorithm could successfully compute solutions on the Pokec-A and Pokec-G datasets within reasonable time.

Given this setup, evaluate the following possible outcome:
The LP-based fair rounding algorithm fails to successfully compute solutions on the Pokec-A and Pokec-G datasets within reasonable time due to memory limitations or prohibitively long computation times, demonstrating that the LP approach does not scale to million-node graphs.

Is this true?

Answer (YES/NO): YES